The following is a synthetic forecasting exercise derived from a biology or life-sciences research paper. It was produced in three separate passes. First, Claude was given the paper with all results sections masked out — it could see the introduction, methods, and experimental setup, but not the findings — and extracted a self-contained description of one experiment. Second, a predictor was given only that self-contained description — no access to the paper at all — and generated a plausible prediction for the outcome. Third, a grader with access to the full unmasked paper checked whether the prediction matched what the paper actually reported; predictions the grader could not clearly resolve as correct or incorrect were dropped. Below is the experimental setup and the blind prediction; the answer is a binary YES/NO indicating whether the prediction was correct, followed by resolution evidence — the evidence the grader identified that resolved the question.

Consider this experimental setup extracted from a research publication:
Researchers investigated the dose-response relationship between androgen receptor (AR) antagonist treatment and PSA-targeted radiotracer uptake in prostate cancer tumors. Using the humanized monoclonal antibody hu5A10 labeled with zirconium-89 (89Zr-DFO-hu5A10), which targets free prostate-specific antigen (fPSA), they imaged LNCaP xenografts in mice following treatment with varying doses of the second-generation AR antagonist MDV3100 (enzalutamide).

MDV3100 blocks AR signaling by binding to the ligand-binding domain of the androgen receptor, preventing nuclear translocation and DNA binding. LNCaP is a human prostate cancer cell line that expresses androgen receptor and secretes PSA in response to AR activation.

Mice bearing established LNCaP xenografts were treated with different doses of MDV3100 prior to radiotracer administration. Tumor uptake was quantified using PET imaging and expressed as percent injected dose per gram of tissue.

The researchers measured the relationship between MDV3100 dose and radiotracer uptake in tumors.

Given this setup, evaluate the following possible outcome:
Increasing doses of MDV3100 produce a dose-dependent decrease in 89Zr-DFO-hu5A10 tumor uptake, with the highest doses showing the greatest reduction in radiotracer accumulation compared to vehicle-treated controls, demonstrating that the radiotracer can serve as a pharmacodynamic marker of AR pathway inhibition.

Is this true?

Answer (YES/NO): YES